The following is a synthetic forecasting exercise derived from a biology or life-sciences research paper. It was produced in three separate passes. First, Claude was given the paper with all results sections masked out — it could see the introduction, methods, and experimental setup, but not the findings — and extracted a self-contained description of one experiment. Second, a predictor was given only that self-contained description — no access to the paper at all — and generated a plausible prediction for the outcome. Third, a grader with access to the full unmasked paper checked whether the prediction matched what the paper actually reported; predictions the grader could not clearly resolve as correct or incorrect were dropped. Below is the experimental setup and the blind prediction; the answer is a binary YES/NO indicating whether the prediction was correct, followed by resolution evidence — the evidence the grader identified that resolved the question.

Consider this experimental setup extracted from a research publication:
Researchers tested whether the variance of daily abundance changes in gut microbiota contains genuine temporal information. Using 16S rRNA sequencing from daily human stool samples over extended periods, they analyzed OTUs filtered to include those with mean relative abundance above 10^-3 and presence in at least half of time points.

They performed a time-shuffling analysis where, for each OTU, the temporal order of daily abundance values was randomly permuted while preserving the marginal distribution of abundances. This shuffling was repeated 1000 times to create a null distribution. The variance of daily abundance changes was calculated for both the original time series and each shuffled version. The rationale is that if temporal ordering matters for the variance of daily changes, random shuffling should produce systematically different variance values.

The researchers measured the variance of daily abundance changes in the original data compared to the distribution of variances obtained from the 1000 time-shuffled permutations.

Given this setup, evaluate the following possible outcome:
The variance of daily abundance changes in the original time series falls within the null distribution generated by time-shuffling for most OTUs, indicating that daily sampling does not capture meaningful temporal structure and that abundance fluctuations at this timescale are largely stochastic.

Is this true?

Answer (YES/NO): NO